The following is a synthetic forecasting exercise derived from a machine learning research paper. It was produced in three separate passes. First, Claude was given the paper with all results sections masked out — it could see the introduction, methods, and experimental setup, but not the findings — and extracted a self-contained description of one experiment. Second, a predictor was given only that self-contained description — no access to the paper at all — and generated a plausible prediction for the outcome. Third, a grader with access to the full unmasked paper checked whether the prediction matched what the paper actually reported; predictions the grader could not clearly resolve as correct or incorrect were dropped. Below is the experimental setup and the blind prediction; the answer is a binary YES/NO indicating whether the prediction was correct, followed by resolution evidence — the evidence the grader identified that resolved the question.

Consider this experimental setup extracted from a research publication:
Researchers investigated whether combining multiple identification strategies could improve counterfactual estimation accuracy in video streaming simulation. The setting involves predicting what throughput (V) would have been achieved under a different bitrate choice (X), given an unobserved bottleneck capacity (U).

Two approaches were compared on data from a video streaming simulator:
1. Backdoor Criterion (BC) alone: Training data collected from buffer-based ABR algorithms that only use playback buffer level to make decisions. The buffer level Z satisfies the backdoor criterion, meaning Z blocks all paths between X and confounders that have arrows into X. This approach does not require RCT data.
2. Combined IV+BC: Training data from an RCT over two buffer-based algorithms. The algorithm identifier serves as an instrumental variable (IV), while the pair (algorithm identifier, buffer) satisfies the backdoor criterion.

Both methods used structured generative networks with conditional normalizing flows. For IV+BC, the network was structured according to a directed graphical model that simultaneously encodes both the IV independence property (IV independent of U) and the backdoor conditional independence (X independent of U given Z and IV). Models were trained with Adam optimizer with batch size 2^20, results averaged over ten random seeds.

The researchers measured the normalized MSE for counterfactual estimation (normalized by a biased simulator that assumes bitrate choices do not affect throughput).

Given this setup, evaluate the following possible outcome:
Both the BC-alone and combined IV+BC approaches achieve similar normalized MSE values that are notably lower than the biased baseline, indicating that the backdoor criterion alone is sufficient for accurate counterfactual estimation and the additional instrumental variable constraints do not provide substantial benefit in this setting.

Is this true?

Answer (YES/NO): NO